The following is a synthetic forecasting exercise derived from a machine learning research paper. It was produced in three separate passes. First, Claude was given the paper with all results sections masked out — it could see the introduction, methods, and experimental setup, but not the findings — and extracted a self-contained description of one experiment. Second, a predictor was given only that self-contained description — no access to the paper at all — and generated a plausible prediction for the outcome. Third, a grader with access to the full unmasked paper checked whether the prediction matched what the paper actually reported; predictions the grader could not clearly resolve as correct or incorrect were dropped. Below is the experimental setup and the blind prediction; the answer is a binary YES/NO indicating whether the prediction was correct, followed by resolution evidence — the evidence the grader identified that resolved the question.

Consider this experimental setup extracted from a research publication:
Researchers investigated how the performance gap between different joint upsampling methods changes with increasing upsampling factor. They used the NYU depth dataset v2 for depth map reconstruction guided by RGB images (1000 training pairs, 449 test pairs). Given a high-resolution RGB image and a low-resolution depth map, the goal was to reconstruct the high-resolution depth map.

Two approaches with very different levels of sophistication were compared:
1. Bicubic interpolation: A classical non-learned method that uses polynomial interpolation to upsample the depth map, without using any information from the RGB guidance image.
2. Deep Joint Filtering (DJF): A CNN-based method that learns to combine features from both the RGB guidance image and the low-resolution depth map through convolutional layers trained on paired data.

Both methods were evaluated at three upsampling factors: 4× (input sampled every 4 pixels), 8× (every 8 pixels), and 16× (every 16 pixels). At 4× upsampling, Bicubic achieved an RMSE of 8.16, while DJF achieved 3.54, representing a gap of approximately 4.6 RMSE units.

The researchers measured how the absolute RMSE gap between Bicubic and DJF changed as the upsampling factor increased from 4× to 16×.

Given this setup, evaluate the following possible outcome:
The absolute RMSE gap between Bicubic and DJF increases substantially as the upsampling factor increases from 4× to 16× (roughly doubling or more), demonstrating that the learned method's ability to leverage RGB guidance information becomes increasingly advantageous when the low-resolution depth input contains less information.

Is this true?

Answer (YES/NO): YES